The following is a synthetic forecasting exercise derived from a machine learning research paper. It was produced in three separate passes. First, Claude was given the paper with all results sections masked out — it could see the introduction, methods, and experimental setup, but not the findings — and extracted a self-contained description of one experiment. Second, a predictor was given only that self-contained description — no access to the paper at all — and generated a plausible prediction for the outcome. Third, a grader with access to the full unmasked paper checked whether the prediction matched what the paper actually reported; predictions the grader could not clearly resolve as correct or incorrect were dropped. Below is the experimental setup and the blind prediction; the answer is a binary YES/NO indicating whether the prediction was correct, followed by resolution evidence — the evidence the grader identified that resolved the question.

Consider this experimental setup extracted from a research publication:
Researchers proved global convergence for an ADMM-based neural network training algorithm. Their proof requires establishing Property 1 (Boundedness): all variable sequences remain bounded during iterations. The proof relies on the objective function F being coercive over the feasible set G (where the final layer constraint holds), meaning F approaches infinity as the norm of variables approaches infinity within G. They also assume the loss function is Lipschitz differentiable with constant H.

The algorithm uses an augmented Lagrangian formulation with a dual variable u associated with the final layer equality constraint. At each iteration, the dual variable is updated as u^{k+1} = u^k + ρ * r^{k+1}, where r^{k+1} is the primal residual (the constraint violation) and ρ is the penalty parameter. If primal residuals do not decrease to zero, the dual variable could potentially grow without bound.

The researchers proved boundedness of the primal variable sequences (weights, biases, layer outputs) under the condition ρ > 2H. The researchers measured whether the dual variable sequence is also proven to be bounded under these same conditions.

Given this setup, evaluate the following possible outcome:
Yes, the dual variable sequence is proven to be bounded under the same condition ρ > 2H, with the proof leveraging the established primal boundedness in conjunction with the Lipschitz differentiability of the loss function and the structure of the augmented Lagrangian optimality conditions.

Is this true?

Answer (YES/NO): YES